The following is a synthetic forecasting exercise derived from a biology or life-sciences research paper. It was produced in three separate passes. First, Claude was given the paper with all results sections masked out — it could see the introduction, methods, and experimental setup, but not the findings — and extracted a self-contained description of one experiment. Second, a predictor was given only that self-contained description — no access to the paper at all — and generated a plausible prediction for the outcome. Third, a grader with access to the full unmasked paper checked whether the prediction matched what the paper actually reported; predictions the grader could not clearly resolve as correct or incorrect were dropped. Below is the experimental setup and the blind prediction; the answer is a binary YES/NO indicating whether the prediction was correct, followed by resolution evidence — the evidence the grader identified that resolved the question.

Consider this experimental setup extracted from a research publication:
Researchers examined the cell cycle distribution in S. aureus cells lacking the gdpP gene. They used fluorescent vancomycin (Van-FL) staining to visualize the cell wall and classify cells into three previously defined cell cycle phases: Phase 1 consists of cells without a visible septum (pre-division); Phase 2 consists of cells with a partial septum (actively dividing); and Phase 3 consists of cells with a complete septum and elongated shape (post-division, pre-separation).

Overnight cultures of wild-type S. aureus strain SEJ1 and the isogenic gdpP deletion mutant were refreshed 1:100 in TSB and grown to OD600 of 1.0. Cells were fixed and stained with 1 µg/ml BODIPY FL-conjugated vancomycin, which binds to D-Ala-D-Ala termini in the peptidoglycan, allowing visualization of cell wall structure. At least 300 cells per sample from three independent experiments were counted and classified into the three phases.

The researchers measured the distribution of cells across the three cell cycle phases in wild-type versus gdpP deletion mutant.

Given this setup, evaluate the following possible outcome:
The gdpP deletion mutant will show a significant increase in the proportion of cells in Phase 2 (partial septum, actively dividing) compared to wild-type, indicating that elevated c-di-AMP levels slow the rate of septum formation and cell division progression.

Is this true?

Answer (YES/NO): NO